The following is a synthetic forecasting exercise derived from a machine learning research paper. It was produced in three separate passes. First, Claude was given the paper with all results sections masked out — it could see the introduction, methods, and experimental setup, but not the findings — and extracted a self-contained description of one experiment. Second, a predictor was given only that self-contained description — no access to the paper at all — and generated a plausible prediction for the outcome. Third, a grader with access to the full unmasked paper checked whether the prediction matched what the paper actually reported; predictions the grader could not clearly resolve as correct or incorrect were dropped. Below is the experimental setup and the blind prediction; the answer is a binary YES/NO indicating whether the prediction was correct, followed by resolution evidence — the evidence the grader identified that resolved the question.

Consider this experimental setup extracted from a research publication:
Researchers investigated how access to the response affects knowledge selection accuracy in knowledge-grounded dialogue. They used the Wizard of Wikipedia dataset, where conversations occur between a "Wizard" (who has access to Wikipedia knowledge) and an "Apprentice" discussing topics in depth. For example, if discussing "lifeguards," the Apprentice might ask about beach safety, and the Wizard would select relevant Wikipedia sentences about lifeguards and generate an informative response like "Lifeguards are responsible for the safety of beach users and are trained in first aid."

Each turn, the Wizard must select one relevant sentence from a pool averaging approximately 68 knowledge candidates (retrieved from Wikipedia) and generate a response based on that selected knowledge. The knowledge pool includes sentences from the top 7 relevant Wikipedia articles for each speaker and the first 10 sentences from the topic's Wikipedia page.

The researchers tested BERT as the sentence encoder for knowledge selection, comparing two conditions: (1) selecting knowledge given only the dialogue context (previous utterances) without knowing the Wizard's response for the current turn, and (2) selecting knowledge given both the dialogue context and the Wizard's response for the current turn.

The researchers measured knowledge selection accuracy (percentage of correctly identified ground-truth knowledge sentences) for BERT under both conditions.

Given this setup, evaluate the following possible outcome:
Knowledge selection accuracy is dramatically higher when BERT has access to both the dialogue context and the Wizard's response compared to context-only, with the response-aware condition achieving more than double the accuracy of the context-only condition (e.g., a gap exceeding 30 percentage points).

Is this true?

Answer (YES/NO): YES